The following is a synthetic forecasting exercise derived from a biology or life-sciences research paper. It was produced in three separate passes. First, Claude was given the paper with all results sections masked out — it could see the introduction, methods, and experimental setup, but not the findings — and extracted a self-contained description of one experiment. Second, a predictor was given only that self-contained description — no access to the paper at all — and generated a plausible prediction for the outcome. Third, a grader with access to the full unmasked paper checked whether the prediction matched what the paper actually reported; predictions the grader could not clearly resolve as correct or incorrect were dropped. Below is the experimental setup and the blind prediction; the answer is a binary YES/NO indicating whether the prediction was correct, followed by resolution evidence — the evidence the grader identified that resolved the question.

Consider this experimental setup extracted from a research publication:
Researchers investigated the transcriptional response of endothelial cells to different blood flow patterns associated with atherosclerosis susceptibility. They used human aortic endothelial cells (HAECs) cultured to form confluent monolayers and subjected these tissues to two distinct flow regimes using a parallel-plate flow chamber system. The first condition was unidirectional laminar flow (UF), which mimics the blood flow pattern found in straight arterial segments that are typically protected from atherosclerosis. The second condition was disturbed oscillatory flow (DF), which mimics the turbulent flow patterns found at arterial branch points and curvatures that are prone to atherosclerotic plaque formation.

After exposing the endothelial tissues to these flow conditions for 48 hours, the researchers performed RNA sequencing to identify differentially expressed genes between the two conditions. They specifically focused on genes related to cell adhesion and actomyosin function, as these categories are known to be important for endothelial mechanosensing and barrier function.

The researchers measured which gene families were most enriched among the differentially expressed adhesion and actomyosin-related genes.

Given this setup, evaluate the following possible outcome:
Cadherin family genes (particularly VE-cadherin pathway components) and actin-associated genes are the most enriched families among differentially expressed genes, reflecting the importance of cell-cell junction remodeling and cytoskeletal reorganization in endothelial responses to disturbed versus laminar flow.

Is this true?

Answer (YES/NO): NO